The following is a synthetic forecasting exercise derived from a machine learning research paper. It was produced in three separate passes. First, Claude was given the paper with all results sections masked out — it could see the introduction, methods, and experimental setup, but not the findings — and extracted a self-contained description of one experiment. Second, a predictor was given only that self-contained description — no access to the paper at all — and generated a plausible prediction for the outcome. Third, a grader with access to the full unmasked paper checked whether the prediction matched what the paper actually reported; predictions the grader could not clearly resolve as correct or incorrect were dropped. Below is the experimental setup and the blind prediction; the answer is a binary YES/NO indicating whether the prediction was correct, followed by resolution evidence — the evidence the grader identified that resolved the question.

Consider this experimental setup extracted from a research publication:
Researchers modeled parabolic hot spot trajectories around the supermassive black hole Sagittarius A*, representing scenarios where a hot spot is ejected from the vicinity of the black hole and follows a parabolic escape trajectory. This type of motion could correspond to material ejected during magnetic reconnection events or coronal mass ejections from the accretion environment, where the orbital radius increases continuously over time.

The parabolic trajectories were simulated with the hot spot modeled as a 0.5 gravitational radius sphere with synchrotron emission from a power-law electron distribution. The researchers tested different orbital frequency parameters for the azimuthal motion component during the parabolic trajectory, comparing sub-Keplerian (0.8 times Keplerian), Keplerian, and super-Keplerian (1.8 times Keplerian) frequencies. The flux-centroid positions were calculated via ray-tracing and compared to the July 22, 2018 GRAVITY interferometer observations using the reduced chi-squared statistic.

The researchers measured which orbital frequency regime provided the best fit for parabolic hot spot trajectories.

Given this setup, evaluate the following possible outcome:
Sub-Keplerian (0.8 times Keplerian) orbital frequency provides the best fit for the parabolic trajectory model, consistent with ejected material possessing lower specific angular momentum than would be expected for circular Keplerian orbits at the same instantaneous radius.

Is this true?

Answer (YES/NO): NO